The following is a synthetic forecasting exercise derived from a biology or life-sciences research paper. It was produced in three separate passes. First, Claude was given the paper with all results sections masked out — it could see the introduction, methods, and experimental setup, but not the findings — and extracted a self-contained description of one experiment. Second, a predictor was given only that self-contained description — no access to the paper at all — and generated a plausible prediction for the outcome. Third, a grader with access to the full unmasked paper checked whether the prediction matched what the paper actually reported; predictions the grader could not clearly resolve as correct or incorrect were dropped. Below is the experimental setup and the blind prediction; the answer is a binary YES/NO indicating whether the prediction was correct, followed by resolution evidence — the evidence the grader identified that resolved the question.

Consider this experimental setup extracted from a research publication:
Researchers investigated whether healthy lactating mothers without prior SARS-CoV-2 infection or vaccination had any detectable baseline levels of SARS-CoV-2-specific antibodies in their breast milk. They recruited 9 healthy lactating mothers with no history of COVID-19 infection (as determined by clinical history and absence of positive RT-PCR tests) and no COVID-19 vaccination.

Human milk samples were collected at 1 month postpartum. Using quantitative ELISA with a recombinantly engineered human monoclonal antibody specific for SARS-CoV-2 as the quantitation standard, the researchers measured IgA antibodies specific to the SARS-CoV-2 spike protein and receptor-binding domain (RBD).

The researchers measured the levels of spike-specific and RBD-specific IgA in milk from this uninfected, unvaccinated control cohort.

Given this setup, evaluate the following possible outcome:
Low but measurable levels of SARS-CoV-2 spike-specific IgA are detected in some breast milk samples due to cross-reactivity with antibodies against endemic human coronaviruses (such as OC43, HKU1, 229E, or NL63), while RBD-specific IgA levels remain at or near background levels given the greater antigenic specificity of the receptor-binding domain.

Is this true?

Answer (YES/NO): NO